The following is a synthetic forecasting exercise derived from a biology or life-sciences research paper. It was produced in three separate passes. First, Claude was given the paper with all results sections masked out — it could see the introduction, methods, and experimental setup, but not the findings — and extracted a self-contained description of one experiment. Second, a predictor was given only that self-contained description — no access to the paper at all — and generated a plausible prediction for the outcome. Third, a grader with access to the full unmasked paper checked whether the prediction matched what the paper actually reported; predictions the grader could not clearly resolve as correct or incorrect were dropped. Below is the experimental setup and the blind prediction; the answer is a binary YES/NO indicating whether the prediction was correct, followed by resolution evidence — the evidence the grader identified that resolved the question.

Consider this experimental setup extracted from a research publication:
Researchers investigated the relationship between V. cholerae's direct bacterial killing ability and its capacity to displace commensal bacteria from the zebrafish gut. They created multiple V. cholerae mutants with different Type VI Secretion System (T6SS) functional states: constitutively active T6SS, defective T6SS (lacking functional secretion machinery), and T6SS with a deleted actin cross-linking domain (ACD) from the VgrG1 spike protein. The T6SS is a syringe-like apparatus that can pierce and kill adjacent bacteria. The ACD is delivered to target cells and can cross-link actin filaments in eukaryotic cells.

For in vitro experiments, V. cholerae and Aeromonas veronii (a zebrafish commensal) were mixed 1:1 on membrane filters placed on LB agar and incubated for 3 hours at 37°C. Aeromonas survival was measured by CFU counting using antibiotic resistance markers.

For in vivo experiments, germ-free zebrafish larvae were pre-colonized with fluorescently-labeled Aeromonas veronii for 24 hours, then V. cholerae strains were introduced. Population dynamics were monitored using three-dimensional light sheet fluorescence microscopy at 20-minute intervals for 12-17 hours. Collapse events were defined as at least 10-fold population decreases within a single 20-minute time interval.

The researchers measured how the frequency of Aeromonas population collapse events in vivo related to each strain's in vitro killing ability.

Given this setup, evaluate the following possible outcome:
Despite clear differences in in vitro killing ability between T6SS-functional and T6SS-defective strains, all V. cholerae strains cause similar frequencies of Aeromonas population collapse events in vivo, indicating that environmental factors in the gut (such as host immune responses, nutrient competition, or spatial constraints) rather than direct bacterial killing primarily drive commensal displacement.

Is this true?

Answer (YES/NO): NO